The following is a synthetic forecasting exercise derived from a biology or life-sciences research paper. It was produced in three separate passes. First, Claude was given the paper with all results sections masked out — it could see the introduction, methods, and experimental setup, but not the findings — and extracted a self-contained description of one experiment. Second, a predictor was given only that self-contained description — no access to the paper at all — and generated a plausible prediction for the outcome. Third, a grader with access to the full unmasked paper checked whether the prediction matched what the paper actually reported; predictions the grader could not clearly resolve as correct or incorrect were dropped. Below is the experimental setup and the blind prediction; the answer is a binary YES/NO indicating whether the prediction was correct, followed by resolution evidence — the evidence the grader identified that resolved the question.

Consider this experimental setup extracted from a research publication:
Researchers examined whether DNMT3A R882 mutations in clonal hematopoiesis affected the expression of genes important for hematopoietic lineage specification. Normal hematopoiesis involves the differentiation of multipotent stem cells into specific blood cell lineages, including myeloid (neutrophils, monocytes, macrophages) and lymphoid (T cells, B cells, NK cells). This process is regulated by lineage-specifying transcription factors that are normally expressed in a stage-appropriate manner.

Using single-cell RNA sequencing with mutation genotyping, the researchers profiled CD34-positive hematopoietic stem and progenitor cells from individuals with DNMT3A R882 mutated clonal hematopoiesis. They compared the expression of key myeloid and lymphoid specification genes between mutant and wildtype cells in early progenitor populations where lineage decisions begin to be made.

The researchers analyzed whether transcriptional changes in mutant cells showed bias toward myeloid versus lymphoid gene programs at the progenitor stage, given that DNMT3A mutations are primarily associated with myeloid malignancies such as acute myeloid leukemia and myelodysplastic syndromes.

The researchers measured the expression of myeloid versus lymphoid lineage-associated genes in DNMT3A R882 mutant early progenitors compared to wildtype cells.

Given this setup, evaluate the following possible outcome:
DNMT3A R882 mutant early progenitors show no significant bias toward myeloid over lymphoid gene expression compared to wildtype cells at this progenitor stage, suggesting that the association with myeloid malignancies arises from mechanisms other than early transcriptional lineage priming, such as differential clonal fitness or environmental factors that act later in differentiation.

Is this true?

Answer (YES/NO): NO